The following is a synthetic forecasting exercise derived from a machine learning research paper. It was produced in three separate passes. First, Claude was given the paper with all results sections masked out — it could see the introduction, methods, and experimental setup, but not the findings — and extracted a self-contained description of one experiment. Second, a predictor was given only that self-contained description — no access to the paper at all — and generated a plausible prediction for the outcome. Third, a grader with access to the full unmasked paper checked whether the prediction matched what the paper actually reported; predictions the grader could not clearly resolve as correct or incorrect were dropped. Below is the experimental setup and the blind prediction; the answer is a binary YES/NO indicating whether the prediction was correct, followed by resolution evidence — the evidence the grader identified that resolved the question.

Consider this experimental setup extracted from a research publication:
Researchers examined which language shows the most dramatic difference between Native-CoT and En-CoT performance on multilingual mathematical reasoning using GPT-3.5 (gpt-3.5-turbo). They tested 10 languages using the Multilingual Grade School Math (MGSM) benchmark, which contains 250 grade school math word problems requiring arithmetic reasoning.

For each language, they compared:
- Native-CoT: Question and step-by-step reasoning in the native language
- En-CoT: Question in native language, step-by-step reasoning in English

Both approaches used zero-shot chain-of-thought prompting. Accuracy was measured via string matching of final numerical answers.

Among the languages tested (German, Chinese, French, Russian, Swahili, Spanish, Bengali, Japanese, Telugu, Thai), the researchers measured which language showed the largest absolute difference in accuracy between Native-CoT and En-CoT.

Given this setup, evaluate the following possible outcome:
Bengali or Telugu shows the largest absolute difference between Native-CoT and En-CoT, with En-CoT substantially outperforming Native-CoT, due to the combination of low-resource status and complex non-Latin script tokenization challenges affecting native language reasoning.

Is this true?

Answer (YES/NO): YES